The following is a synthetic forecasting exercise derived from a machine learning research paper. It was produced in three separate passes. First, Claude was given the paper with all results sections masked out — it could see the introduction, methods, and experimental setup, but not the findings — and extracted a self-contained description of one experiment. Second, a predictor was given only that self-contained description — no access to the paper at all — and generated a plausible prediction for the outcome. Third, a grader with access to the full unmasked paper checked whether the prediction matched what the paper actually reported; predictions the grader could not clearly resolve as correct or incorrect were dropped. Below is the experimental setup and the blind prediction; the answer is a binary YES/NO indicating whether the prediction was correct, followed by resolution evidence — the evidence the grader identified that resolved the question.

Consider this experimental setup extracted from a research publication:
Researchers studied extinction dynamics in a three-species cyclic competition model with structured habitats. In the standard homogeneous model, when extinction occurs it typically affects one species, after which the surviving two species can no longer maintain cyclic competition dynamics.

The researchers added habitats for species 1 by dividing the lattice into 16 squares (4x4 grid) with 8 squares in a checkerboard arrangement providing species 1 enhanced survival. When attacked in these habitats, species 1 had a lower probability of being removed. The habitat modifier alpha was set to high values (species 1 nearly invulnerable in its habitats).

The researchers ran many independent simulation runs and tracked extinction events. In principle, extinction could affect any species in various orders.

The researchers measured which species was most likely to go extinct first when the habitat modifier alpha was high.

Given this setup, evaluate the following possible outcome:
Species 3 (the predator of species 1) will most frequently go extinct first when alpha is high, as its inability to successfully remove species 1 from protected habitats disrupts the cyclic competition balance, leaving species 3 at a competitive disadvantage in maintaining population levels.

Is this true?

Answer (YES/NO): NO